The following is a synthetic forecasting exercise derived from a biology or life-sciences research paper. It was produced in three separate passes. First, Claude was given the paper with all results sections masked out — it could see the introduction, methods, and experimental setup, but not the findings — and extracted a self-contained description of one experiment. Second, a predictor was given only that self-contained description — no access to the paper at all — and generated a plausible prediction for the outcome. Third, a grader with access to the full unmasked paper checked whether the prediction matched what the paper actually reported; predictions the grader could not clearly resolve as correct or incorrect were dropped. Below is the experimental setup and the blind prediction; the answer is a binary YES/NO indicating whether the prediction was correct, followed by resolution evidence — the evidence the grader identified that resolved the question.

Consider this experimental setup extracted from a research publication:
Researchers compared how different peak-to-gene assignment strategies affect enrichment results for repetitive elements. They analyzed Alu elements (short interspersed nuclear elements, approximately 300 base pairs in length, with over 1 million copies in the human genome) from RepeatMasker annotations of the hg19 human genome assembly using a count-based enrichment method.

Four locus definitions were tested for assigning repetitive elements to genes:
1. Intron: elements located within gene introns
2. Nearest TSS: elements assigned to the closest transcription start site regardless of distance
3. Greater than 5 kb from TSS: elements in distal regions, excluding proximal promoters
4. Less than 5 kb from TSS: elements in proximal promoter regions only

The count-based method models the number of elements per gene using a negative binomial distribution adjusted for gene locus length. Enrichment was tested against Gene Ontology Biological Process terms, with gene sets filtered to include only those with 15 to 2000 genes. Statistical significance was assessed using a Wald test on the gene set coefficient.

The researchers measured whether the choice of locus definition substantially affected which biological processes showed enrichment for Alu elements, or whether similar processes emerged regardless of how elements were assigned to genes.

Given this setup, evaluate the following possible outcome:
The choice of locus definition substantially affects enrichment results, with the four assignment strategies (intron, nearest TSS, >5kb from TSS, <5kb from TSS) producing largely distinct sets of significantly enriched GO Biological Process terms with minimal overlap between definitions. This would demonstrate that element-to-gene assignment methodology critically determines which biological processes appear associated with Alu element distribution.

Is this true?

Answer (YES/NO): NO